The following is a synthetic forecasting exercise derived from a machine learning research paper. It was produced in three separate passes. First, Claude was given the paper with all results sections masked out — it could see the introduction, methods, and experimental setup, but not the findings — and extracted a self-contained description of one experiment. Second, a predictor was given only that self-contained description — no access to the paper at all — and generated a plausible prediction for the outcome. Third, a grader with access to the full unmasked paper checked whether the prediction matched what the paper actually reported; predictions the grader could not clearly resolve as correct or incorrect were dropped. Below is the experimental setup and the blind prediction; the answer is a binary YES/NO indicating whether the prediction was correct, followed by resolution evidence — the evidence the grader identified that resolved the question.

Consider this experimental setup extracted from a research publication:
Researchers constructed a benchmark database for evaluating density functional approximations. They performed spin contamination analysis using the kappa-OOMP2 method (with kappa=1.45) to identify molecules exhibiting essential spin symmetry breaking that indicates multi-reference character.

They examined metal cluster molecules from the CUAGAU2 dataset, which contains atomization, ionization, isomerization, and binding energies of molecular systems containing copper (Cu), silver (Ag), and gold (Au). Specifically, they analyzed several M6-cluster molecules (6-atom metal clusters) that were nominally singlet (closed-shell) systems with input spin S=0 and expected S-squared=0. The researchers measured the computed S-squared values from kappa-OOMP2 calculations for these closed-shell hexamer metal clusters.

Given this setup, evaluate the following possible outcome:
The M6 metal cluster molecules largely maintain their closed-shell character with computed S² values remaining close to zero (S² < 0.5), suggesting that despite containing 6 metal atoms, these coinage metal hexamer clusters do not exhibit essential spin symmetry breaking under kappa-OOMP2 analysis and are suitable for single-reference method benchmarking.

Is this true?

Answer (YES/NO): NO